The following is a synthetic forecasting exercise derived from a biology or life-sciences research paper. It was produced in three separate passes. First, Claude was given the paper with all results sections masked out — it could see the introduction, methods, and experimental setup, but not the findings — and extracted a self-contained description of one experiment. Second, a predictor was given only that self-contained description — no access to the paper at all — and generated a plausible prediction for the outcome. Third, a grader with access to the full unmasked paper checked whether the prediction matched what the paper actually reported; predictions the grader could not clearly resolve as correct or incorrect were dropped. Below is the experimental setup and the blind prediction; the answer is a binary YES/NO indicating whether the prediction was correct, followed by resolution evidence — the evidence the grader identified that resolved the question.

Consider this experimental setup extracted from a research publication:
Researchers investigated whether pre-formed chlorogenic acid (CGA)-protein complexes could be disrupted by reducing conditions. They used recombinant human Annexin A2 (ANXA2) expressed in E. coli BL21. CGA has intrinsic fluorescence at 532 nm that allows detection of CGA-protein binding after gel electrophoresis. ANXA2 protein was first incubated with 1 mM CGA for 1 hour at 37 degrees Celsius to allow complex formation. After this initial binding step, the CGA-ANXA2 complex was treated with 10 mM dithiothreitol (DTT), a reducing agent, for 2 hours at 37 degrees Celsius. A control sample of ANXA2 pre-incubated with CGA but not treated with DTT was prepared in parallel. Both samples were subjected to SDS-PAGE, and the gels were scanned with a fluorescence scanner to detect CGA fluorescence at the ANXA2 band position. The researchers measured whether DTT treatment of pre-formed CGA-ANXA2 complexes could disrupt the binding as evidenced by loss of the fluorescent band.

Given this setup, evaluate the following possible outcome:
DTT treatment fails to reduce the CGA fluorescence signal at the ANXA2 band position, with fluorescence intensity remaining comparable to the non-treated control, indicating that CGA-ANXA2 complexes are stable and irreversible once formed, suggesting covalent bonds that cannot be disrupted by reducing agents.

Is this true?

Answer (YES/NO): YES